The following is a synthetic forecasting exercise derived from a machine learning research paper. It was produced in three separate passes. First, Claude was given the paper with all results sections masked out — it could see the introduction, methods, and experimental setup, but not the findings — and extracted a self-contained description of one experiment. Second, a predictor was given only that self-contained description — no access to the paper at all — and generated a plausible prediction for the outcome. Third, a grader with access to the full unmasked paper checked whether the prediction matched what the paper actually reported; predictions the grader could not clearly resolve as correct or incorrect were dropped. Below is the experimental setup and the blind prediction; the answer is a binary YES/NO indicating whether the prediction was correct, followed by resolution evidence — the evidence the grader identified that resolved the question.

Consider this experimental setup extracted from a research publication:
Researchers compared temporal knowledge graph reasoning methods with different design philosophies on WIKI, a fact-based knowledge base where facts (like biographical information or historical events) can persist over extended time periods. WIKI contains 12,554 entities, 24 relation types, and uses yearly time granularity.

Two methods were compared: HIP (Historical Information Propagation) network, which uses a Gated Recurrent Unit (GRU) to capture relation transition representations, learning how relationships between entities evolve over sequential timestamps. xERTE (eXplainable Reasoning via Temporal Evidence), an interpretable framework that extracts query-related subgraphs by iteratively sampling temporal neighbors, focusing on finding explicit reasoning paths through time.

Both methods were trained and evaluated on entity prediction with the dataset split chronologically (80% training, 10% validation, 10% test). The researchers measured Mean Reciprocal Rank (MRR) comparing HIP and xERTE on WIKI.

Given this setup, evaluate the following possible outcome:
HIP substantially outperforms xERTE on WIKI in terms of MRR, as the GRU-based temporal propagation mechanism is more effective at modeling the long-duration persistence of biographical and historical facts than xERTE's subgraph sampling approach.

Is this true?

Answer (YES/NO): NO